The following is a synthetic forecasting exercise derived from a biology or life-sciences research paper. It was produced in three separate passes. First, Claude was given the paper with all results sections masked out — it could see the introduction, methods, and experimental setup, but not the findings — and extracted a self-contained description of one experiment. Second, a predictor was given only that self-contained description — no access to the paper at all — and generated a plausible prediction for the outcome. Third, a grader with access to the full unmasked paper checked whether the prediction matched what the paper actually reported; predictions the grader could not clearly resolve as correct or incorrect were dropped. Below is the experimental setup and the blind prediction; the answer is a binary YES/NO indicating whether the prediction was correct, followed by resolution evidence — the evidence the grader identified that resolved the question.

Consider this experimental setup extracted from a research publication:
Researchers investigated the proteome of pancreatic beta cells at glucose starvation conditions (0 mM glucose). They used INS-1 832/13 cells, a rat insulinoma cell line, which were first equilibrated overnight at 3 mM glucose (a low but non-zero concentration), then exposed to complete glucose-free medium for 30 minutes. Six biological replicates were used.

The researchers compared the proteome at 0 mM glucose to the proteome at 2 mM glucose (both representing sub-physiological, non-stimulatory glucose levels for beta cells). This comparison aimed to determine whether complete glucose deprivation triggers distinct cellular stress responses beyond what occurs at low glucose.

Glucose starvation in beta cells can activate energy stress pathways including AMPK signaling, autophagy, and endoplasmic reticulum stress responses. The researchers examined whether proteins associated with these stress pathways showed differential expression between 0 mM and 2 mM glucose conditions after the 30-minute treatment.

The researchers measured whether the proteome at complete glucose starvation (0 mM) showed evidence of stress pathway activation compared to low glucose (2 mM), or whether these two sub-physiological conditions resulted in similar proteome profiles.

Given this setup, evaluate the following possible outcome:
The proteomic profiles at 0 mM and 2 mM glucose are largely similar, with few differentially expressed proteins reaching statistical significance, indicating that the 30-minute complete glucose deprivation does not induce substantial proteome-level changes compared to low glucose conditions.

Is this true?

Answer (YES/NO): NO